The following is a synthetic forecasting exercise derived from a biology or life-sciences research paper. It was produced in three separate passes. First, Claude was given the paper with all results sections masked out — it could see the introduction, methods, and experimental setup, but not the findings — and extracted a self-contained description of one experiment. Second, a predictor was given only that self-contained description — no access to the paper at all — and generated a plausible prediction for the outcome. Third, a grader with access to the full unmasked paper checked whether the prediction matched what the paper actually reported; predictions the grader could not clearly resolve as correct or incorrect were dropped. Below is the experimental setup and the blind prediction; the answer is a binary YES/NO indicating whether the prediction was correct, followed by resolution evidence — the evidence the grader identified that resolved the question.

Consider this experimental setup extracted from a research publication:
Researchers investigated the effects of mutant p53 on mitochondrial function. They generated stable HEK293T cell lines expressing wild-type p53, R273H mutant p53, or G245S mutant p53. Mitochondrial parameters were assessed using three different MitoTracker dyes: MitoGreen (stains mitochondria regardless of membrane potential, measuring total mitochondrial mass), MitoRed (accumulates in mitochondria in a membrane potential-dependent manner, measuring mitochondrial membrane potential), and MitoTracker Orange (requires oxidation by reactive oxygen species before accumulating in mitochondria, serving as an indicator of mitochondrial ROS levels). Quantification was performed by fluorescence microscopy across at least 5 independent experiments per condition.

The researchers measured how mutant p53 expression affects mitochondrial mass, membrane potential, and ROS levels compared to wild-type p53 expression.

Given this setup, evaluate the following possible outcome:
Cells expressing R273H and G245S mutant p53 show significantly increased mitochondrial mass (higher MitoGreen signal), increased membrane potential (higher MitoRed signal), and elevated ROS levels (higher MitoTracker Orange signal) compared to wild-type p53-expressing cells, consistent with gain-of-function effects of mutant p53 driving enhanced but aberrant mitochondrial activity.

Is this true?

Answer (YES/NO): YES